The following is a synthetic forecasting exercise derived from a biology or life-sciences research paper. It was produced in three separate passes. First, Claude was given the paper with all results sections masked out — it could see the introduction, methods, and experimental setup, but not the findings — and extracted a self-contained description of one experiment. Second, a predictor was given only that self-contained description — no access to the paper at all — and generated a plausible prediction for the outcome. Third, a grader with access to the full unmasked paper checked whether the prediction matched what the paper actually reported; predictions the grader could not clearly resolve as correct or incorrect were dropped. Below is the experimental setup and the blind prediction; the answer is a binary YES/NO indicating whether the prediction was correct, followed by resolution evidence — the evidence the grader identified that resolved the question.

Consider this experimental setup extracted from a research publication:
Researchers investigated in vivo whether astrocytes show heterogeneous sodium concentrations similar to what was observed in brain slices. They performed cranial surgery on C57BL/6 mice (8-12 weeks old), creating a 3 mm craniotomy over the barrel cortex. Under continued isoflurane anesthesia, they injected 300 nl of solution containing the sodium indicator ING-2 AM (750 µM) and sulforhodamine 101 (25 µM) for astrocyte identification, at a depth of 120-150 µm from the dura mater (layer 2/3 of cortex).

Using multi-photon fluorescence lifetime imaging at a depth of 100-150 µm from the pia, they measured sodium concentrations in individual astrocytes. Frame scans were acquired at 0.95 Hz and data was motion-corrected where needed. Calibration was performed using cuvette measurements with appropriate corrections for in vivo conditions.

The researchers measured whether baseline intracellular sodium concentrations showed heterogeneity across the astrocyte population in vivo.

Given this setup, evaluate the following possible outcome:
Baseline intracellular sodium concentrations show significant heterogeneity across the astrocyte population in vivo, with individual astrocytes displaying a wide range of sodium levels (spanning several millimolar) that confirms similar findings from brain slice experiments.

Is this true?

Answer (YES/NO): YES